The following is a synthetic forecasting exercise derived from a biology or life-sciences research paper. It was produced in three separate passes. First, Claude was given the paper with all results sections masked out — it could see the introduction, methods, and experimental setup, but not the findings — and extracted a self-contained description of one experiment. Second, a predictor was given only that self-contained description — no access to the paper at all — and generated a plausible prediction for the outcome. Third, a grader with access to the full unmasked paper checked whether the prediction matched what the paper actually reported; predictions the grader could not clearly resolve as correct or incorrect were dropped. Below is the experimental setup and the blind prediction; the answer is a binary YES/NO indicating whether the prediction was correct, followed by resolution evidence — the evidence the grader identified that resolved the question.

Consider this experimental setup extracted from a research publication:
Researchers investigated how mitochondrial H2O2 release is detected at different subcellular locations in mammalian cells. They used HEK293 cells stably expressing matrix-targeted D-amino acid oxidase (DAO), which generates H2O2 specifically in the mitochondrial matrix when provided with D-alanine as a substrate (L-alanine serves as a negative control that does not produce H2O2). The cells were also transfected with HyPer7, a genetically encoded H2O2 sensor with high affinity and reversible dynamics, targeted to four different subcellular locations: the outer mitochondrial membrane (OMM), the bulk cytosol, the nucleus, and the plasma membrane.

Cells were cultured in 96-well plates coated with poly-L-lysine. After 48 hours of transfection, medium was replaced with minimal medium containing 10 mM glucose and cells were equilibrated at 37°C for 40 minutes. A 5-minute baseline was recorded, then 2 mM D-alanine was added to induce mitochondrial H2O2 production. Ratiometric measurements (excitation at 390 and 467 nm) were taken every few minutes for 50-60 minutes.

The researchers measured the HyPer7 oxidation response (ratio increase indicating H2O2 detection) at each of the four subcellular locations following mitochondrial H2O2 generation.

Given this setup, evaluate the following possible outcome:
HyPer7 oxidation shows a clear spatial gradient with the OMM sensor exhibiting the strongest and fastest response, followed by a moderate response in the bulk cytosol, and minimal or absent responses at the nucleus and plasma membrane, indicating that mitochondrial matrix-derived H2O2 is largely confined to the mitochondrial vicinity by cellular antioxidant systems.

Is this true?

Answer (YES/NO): YES